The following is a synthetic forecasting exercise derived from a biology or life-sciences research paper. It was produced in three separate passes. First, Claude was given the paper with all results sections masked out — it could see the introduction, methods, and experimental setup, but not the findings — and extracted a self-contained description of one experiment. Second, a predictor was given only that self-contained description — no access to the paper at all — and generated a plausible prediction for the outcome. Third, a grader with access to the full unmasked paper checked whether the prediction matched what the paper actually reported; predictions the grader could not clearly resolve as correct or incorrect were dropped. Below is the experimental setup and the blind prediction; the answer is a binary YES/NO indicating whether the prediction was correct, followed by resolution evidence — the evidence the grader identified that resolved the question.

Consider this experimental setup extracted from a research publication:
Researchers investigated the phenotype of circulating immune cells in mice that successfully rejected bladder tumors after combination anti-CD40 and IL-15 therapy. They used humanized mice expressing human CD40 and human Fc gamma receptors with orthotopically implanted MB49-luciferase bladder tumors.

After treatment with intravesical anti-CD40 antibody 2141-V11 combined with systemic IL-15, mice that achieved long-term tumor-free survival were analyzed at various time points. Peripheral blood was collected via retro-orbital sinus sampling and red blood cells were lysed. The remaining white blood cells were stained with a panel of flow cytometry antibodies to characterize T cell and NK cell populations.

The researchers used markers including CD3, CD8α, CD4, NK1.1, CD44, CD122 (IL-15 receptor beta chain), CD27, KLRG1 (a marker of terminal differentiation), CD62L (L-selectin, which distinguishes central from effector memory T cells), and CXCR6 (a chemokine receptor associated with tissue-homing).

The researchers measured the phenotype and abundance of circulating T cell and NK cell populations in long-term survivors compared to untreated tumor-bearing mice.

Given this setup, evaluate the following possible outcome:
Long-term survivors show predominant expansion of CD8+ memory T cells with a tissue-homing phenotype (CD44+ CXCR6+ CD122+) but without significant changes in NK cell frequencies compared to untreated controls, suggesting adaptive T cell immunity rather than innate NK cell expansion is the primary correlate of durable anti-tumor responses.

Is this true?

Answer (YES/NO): NO